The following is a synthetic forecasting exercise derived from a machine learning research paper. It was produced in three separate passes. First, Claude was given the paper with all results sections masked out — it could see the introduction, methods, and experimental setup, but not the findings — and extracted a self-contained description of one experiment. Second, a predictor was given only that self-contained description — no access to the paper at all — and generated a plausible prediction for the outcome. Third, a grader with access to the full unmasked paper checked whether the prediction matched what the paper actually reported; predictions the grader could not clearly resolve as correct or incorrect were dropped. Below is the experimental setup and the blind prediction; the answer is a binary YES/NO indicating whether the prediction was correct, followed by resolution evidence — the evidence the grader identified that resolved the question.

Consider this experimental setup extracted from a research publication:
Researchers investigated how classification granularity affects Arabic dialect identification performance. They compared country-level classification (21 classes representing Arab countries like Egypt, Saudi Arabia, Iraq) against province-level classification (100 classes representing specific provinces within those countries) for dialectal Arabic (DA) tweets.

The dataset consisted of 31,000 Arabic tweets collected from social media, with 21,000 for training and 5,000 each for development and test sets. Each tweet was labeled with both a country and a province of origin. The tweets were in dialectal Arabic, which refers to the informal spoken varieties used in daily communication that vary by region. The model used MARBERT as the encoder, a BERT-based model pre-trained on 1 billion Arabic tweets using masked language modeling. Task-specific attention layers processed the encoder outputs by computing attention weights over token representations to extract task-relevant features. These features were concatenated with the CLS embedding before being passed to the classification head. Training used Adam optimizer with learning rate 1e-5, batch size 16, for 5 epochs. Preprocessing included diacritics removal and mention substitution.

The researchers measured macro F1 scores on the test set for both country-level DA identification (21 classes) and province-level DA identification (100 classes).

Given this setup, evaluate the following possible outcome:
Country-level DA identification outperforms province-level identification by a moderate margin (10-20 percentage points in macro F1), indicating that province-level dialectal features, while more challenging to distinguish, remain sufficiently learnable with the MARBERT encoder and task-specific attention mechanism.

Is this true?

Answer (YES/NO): NO